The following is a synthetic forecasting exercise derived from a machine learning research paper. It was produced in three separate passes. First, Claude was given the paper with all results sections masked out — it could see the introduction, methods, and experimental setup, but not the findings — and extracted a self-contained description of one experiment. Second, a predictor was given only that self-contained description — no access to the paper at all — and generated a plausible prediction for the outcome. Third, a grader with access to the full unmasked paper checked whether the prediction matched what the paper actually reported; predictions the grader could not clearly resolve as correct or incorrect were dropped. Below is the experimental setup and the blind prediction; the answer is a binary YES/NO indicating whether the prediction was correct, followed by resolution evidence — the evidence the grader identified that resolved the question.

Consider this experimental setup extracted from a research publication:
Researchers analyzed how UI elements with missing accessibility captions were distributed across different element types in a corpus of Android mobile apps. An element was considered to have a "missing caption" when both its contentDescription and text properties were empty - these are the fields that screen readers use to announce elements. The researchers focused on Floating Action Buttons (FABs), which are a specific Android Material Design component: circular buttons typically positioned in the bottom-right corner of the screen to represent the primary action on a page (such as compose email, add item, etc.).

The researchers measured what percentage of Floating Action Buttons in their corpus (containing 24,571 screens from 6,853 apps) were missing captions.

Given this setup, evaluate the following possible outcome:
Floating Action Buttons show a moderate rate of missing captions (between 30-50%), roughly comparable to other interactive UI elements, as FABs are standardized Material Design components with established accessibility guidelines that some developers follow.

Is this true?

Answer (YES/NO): NO